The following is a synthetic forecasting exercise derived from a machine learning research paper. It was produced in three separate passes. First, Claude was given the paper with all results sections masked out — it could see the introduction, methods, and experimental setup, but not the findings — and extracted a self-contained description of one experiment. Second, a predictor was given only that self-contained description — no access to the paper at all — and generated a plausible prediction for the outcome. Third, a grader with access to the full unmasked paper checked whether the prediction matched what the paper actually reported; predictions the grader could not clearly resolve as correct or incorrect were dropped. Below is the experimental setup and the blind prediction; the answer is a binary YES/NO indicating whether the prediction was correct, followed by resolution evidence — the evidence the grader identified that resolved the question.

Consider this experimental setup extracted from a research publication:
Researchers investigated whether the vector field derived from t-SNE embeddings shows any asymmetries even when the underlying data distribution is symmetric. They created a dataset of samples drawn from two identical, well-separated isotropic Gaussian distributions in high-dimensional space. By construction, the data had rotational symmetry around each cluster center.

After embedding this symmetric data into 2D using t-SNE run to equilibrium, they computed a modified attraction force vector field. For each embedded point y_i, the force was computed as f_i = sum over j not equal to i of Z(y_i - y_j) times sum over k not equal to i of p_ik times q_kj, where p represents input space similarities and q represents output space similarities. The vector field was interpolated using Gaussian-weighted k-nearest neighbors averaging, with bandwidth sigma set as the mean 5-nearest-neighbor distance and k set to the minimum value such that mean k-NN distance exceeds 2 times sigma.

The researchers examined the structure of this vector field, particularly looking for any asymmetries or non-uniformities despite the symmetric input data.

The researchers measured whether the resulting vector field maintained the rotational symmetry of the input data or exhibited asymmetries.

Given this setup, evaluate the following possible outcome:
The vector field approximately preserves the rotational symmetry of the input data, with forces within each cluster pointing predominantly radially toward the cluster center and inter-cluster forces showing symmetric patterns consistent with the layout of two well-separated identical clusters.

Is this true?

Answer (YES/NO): NO